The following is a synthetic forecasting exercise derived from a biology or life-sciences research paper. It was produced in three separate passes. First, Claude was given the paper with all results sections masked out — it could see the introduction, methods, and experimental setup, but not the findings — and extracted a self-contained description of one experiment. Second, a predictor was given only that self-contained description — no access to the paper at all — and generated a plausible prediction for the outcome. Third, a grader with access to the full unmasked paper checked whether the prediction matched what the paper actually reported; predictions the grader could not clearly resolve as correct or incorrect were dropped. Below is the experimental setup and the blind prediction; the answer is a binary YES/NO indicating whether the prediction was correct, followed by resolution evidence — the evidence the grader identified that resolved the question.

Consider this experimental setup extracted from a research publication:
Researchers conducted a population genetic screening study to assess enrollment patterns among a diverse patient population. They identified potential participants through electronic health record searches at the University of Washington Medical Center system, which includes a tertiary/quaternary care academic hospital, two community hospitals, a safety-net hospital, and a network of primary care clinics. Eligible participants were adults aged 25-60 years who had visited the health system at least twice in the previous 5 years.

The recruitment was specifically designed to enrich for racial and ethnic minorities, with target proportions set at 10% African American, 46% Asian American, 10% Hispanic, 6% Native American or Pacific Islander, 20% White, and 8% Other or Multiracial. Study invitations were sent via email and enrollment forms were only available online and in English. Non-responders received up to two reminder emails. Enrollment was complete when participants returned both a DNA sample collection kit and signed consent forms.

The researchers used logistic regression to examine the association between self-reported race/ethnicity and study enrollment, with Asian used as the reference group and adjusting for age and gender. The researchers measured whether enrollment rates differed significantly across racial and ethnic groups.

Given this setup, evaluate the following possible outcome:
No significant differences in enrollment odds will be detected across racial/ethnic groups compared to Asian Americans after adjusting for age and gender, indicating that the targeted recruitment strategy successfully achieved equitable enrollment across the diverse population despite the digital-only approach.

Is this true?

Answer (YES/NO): NO